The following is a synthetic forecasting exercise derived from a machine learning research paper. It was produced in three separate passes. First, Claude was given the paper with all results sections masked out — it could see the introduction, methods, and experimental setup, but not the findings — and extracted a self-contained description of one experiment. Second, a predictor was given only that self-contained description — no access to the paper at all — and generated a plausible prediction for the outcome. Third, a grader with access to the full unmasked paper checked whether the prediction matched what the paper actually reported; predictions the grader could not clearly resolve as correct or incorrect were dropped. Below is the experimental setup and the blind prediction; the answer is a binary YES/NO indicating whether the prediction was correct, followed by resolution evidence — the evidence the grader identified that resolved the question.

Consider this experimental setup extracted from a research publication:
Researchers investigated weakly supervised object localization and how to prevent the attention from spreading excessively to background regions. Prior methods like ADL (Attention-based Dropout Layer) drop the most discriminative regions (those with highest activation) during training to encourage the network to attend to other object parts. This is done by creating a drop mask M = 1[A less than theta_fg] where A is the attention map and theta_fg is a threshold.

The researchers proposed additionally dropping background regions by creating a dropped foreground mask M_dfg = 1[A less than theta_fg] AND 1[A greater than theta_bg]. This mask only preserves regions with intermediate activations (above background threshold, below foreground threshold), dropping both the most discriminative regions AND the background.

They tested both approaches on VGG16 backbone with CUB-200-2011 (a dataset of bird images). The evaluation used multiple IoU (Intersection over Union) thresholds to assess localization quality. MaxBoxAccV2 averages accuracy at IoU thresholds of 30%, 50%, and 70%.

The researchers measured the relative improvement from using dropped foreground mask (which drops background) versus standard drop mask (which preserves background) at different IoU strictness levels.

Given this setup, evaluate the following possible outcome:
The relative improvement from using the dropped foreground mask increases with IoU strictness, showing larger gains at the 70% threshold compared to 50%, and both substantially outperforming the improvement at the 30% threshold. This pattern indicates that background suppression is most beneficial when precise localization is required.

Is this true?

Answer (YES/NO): YES